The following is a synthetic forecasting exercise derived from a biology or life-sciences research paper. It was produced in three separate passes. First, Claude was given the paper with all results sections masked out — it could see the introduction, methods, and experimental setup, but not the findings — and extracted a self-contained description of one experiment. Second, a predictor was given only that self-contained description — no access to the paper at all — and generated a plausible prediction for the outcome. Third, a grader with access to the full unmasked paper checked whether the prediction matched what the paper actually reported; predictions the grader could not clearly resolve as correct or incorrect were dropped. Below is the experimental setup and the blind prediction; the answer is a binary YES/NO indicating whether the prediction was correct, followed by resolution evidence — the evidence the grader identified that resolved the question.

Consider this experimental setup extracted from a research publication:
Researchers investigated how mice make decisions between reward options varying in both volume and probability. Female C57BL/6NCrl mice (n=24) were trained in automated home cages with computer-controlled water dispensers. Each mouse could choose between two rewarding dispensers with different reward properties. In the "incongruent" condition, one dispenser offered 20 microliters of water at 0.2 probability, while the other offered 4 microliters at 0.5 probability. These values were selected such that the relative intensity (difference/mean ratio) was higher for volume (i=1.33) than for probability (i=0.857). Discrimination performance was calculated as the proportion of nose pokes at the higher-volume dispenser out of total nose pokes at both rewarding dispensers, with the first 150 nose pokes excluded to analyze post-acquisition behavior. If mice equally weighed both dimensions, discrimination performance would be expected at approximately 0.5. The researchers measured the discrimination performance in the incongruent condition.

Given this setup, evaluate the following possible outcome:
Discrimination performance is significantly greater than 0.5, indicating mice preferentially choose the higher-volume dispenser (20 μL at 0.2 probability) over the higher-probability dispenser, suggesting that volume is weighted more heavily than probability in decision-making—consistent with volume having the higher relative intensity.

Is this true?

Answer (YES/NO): YES